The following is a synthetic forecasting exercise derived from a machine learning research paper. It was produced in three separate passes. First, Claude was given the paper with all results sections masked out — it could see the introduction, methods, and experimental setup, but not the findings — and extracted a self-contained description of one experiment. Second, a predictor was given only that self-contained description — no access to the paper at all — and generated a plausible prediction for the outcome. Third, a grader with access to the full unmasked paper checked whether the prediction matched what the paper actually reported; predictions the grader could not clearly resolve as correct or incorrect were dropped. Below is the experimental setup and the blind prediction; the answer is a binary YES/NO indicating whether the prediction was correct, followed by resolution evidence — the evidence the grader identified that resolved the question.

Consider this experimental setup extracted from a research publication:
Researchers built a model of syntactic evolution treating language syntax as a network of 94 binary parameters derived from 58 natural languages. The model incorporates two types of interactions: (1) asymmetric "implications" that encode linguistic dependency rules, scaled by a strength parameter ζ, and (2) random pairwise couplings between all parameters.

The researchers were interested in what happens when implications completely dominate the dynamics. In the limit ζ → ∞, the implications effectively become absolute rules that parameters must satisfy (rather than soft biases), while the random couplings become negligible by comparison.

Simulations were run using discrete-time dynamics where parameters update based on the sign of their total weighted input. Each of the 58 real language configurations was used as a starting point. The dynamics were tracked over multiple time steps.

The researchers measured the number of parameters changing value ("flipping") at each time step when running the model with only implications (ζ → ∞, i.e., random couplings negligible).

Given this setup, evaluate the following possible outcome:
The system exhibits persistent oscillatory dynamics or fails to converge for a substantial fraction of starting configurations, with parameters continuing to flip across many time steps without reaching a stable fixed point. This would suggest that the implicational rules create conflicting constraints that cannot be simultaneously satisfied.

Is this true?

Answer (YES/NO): NO